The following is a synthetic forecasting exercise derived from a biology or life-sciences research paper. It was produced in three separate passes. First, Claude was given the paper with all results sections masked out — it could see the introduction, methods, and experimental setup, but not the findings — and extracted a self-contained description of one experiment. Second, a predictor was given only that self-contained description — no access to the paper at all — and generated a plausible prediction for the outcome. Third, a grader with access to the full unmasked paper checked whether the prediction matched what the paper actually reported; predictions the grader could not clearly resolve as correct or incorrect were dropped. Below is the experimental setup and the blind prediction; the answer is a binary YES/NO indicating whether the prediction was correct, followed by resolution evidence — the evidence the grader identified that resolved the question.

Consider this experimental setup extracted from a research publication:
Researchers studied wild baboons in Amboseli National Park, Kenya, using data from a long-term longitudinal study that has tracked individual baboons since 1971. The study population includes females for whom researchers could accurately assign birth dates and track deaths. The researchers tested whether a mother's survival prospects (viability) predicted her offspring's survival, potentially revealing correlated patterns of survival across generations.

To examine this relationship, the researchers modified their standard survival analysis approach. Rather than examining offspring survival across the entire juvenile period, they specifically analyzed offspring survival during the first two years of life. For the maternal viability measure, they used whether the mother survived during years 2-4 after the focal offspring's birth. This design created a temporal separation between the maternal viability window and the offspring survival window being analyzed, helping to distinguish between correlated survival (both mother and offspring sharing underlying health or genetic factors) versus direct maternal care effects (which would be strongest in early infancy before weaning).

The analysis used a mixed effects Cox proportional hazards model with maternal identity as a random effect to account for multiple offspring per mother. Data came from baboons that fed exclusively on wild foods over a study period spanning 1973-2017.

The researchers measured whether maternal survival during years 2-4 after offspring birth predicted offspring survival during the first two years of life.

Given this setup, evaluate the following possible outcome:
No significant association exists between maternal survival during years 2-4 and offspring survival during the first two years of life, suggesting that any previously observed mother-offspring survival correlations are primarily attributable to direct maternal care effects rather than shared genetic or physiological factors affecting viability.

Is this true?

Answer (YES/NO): NO